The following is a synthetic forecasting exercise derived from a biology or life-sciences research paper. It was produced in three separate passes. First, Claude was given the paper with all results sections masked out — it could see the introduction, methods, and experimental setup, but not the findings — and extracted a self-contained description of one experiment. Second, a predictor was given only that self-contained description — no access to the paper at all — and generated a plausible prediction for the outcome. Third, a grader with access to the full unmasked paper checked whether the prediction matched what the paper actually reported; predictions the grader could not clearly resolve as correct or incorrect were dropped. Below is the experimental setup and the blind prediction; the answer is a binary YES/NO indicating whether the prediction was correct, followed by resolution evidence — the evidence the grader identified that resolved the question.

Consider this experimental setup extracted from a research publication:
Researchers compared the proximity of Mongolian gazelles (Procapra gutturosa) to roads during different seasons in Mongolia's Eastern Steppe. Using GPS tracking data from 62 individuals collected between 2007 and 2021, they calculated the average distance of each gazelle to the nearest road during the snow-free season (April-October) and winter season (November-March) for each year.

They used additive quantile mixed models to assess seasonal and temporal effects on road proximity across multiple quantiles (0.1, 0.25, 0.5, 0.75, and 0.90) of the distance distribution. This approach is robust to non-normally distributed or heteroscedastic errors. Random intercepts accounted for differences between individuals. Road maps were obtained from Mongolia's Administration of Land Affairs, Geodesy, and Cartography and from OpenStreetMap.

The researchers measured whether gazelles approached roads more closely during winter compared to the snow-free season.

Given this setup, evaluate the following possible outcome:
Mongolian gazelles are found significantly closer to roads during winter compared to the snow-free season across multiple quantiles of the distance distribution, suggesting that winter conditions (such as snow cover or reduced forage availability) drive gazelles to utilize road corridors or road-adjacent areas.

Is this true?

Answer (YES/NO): YES